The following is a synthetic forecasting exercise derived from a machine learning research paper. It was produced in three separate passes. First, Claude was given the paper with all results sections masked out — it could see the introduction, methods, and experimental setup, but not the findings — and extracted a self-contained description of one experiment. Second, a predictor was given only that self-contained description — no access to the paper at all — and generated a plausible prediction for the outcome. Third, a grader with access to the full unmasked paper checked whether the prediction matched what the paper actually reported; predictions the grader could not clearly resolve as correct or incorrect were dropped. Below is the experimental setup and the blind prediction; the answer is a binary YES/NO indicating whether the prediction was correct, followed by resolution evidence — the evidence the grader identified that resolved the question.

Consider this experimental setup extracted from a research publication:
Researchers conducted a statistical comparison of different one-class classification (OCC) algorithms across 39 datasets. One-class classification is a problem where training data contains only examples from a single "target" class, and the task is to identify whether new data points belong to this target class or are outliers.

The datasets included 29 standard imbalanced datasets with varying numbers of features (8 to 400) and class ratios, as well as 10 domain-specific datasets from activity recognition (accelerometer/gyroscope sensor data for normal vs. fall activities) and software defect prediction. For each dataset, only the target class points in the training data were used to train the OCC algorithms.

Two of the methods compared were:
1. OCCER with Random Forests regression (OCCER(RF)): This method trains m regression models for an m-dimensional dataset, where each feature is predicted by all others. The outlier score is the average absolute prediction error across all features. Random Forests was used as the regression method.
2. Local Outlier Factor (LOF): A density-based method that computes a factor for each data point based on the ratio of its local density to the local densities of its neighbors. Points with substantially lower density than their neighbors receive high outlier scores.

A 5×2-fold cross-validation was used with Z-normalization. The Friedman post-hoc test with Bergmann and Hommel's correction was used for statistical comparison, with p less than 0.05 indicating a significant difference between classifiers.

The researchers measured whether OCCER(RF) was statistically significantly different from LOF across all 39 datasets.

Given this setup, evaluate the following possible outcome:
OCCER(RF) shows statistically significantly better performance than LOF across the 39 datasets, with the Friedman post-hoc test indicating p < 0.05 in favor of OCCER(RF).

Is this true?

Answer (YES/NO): NO